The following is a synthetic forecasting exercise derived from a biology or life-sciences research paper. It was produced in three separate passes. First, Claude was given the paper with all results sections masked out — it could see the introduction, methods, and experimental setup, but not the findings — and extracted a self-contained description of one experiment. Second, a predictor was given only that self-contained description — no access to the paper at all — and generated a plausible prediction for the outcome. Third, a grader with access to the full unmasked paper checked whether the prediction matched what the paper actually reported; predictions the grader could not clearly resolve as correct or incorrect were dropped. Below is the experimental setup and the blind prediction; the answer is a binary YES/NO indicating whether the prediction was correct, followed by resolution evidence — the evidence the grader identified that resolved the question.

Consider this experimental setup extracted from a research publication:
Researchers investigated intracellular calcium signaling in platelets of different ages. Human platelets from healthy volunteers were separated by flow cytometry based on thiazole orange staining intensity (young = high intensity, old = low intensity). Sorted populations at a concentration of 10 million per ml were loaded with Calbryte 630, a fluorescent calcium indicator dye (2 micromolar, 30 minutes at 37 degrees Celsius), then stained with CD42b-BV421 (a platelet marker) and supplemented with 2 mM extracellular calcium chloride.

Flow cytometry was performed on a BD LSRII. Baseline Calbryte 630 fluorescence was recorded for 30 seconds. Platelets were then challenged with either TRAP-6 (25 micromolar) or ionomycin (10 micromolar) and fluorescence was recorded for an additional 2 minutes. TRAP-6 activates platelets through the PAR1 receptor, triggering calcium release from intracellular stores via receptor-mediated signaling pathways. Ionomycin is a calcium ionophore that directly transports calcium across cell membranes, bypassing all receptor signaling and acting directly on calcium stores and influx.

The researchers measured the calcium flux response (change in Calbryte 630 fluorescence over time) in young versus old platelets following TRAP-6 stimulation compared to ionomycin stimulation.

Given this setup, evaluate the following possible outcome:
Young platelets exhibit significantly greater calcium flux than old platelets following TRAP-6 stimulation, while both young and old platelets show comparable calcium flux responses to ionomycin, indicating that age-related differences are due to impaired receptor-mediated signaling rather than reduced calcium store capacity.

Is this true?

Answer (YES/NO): NO